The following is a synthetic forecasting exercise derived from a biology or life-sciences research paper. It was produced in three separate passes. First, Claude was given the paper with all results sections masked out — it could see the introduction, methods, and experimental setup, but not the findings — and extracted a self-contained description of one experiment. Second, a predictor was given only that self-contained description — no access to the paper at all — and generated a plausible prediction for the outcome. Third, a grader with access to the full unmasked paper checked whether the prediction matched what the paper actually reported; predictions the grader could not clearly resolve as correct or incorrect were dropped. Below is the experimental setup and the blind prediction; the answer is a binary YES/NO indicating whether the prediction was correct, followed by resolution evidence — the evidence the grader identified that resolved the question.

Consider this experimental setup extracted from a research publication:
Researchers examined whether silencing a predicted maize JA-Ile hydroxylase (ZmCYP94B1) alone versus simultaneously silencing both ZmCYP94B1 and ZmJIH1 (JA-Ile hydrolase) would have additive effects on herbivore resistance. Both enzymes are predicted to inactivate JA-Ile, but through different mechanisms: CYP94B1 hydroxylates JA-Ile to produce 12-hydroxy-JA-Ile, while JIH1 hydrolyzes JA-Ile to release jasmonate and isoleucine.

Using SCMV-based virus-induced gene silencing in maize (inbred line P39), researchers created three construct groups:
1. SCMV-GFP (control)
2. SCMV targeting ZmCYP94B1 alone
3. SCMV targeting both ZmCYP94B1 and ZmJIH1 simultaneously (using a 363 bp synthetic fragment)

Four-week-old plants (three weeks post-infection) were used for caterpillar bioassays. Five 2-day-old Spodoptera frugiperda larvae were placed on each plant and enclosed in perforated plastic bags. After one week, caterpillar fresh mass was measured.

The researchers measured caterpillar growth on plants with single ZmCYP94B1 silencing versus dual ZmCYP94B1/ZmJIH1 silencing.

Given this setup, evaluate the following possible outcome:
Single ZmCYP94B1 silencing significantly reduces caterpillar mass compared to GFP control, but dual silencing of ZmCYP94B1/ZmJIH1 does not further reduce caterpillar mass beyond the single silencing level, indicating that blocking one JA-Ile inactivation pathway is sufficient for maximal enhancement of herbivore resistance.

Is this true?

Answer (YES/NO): YES